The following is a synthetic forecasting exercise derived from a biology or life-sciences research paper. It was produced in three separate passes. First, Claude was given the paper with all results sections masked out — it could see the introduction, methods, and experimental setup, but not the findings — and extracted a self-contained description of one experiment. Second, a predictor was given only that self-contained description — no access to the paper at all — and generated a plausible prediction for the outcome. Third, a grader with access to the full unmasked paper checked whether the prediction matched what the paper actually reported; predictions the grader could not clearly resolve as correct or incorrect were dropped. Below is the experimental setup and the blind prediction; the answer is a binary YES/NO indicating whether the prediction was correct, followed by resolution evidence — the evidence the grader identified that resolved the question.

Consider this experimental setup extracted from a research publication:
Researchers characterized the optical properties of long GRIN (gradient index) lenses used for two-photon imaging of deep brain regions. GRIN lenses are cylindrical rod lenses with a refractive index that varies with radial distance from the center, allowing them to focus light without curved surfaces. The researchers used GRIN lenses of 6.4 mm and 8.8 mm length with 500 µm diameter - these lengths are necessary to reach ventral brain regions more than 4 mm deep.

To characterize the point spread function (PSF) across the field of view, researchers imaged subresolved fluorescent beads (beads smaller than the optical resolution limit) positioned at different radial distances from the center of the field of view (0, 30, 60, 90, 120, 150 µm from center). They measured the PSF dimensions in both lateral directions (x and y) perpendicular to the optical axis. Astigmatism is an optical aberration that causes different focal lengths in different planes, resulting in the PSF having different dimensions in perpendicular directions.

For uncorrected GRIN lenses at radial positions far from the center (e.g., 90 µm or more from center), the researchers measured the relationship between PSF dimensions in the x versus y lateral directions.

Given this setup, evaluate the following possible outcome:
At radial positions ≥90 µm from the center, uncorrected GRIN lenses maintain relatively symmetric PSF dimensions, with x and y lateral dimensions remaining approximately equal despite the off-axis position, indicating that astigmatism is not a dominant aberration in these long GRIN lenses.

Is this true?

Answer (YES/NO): NO